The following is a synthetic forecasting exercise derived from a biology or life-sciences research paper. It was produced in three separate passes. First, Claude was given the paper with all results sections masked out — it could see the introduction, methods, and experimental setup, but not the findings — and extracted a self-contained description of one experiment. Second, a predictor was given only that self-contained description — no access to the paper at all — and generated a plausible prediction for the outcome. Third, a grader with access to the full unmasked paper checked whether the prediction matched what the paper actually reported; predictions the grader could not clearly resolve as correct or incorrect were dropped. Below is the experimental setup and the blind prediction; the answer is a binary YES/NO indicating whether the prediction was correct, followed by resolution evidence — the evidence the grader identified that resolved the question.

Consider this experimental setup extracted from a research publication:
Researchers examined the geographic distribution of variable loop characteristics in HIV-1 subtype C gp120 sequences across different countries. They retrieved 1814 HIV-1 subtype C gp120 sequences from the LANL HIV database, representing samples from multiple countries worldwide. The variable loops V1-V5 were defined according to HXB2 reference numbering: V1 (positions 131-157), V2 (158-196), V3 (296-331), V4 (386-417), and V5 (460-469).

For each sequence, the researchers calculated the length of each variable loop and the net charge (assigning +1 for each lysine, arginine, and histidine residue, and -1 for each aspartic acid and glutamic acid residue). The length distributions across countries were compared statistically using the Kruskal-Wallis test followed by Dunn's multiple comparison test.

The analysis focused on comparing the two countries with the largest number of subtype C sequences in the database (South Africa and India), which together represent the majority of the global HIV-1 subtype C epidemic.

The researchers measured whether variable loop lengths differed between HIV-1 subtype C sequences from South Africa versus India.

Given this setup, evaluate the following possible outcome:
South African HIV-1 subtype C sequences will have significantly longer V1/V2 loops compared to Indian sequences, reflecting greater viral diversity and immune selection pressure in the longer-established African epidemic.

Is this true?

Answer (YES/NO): NO